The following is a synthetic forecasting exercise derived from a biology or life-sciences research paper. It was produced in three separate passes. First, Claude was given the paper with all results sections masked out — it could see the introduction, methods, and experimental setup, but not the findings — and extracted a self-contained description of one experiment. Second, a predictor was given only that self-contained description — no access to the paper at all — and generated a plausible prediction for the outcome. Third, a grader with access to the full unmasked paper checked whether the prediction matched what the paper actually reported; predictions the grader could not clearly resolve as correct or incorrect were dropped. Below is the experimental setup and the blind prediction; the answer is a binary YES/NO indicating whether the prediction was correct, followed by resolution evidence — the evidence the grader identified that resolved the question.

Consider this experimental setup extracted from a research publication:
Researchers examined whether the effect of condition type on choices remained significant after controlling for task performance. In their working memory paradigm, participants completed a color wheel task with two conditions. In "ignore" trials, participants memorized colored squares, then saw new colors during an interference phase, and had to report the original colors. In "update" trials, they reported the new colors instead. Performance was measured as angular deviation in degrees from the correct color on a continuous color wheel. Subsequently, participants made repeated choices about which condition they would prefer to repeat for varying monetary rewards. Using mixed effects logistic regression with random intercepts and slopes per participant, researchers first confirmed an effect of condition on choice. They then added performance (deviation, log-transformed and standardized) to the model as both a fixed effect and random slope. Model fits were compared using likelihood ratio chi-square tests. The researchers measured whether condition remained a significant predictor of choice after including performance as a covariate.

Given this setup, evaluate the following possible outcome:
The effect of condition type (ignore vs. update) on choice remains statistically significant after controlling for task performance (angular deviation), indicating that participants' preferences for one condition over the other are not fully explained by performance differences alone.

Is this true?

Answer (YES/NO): NO